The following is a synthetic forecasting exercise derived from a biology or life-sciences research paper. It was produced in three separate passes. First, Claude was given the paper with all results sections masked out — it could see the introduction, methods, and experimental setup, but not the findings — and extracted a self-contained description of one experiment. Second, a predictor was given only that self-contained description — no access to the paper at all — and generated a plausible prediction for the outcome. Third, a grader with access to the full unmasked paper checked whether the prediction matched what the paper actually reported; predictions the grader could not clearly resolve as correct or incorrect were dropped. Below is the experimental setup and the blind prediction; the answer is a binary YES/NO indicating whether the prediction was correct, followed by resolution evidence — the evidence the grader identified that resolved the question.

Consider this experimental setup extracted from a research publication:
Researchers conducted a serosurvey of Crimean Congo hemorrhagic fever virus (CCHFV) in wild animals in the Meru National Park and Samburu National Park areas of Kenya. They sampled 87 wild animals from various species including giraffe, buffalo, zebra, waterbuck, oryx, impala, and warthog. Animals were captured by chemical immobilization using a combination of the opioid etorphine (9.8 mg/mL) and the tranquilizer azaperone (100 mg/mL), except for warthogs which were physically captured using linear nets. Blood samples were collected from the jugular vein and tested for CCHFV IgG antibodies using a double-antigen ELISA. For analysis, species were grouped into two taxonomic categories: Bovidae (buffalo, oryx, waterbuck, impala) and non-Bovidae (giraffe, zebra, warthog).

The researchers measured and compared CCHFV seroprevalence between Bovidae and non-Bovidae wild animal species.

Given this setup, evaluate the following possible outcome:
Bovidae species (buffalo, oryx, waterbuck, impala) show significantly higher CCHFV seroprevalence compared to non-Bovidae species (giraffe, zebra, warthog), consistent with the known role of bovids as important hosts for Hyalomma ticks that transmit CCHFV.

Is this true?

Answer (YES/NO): NO